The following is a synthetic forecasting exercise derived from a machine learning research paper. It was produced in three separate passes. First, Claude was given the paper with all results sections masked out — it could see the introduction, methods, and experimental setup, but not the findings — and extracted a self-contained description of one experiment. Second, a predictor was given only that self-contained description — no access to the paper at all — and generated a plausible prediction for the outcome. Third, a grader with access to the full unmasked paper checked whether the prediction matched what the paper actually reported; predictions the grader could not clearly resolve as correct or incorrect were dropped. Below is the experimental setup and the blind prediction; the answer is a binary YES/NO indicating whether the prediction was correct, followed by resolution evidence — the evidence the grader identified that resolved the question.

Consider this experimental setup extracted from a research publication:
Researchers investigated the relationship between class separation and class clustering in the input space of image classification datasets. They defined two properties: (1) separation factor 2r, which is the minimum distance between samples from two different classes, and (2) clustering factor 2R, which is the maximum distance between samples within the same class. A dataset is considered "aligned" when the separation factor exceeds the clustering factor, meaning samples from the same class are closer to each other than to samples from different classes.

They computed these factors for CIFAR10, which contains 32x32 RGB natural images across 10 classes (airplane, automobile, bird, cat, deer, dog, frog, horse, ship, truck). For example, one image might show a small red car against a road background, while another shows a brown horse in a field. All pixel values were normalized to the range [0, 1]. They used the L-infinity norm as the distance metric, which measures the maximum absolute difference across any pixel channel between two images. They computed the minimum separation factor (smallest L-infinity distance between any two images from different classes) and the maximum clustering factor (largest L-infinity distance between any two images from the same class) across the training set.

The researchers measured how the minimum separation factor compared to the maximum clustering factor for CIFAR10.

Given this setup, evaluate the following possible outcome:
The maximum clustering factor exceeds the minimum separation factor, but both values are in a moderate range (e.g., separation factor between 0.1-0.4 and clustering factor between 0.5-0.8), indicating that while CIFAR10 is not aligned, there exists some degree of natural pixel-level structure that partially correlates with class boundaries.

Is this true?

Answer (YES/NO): NO